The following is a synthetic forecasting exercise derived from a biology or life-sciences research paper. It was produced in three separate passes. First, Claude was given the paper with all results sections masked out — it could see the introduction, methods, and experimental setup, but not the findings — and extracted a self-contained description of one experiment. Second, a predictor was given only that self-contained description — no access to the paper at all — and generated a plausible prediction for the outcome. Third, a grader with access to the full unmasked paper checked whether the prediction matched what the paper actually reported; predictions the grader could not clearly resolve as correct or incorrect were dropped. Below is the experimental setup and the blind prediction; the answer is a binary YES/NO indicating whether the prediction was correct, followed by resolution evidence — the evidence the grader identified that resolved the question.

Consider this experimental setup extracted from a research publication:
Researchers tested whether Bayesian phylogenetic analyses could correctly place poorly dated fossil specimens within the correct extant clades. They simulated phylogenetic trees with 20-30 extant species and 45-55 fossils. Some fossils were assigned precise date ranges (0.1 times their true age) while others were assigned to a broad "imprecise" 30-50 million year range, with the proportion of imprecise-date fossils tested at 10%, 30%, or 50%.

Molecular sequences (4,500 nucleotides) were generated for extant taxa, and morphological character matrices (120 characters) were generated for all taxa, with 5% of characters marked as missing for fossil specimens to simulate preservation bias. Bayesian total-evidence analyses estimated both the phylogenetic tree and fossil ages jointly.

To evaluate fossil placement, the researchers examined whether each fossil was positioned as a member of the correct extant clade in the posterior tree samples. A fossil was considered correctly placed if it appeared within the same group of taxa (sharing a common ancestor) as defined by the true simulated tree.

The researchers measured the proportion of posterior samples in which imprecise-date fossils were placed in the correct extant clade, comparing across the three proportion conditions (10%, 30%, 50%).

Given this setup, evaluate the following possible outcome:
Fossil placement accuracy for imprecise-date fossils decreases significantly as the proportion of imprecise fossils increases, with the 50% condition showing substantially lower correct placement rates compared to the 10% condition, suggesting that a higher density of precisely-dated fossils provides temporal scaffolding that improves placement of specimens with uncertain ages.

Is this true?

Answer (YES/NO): YES